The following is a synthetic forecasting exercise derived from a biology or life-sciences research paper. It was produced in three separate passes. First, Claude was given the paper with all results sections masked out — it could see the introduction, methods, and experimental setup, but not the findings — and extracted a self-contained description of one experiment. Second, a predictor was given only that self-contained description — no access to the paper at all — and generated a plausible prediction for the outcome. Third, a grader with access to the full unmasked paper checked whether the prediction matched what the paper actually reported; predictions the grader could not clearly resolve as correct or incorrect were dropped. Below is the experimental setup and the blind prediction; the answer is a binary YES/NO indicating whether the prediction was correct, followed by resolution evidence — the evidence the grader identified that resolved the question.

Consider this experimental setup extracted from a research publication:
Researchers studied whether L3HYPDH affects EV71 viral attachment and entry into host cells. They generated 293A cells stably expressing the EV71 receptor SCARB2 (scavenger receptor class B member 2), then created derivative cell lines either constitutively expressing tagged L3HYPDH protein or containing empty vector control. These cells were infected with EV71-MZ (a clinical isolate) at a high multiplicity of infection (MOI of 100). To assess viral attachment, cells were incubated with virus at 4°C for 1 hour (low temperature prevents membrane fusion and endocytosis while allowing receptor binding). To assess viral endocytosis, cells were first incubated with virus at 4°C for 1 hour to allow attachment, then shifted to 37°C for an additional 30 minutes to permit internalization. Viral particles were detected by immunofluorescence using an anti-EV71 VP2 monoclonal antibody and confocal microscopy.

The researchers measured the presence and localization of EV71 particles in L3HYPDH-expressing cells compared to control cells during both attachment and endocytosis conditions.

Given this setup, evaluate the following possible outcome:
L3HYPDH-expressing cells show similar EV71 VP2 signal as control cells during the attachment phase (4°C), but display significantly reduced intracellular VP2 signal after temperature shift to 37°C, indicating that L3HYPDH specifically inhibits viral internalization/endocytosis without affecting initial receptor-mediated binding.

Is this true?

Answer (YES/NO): NO